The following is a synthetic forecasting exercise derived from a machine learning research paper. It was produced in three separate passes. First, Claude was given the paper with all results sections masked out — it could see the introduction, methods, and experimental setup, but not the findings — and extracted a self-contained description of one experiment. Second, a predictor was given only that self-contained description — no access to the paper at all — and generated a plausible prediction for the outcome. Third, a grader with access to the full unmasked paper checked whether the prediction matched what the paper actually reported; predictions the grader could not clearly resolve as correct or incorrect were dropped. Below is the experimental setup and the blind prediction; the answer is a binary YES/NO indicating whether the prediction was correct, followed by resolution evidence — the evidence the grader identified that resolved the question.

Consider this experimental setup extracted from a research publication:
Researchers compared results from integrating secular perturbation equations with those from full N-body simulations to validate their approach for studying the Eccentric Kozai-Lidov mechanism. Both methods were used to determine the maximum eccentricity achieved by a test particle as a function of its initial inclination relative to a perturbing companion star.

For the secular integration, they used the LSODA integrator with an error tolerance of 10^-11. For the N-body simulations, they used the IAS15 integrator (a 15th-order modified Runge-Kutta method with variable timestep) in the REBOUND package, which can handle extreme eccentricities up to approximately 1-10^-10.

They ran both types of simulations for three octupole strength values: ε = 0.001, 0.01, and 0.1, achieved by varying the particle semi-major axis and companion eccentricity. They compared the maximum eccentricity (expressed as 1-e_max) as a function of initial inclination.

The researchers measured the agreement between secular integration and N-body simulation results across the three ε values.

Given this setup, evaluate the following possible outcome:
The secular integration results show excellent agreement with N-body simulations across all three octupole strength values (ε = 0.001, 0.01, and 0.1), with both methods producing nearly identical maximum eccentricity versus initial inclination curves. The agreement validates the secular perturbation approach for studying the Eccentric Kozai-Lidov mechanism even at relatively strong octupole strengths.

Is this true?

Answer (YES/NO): NO